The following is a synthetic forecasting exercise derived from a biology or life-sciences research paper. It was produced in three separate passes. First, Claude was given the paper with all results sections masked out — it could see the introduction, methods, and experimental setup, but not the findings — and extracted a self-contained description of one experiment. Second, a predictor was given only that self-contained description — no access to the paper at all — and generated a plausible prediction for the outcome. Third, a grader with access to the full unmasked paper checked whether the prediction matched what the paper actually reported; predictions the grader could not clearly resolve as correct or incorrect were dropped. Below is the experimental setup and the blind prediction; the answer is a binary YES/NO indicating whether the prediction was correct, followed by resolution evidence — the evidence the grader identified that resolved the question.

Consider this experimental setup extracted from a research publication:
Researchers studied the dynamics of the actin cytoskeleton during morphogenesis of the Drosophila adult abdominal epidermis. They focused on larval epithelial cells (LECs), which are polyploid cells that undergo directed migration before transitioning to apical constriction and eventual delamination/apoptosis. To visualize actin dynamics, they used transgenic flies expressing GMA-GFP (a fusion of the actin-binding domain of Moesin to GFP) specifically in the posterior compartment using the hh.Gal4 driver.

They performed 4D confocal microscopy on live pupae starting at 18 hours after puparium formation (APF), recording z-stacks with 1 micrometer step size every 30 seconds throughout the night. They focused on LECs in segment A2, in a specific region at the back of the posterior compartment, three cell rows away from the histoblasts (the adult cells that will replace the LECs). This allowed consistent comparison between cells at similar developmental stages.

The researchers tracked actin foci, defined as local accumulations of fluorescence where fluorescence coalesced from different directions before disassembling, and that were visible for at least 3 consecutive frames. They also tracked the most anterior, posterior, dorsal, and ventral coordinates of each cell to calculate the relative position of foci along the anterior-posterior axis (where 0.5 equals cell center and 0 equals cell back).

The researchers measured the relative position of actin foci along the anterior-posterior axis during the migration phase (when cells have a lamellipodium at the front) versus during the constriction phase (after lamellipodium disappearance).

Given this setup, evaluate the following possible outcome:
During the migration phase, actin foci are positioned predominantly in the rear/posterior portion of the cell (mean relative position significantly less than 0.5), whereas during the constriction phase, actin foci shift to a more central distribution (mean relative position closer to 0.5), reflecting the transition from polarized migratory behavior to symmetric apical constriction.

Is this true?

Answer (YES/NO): YES